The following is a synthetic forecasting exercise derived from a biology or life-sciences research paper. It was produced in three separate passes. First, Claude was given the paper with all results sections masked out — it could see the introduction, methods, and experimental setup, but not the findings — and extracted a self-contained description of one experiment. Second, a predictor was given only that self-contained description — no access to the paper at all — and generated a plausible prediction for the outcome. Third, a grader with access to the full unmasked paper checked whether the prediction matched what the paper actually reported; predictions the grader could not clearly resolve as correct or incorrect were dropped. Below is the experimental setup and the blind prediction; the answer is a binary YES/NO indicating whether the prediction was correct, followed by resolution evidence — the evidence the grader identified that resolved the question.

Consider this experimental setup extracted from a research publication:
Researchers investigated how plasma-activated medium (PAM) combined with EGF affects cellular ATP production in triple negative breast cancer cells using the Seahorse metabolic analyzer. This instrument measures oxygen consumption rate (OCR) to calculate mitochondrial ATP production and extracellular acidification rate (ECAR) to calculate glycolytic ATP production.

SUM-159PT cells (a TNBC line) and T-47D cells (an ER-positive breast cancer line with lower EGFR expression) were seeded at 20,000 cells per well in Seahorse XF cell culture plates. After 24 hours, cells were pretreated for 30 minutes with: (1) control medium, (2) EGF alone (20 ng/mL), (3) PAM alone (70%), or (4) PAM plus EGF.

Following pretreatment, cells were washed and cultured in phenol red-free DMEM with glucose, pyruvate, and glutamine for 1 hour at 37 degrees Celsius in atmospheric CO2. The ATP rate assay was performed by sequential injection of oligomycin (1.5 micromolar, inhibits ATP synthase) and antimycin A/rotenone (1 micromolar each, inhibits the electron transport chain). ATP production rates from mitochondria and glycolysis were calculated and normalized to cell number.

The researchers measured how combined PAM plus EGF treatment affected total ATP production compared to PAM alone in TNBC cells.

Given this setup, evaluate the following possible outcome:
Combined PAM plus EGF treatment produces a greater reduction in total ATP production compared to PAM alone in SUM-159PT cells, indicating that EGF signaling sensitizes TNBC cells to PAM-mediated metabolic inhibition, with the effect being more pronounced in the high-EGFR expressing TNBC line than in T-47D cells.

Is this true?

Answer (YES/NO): YES